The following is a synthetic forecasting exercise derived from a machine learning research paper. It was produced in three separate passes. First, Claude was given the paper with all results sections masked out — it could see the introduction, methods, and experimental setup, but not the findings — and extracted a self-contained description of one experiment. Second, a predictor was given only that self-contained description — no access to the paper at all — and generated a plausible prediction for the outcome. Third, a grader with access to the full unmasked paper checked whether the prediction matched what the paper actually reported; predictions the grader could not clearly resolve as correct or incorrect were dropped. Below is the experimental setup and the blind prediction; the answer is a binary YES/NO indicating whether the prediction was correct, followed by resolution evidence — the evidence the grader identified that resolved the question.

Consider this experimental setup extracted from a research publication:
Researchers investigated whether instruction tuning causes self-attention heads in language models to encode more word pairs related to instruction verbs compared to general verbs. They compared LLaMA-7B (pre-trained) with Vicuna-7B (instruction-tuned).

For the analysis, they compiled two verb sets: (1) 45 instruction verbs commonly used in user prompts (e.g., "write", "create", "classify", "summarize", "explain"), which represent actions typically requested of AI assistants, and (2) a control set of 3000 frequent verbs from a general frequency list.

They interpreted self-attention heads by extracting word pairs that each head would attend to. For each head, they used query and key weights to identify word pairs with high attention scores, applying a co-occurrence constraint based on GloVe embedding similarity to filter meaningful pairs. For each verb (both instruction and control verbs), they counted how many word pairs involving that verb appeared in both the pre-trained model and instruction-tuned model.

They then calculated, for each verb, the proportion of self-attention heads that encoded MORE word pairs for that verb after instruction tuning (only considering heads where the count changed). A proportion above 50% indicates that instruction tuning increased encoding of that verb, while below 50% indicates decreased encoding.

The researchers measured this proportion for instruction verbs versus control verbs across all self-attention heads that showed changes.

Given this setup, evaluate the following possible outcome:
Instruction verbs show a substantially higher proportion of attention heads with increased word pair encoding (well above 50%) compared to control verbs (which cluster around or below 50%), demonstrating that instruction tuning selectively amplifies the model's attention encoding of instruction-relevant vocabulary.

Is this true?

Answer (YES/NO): NO